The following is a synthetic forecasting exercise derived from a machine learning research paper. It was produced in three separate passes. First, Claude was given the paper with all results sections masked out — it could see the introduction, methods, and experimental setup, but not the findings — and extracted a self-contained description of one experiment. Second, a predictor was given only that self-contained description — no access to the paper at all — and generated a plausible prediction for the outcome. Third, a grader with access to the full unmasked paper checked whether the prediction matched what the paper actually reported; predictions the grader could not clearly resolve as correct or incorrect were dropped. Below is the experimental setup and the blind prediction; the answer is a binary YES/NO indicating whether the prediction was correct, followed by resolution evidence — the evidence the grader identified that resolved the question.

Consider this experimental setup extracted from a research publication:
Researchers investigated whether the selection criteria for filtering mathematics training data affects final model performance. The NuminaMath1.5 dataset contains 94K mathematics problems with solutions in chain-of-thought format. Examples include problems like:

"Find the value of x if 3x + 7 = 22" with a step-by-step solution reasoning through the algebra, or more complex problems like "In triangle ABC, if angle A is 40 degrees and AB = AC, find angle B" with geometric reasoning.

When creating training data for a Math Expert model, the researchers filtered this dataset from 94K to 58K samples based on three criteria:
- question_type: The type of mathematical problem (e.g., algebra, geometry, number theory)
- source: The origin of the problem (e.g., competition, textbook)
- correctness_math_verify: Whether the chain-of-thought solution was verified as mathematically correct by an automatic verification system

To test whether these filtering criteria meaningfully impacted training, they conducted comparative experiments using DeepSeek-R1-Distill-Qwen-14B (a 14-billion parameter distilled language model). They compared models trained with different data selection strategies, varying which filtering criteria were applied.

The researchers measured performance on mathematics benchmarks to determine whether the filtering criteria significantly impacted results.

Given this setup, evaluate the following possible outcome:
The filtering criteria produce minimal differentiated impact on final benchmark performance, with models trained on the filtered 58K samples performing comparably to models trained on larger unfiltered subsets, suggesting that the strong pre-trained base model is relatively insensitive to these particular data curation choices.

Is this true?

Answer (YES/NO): YES